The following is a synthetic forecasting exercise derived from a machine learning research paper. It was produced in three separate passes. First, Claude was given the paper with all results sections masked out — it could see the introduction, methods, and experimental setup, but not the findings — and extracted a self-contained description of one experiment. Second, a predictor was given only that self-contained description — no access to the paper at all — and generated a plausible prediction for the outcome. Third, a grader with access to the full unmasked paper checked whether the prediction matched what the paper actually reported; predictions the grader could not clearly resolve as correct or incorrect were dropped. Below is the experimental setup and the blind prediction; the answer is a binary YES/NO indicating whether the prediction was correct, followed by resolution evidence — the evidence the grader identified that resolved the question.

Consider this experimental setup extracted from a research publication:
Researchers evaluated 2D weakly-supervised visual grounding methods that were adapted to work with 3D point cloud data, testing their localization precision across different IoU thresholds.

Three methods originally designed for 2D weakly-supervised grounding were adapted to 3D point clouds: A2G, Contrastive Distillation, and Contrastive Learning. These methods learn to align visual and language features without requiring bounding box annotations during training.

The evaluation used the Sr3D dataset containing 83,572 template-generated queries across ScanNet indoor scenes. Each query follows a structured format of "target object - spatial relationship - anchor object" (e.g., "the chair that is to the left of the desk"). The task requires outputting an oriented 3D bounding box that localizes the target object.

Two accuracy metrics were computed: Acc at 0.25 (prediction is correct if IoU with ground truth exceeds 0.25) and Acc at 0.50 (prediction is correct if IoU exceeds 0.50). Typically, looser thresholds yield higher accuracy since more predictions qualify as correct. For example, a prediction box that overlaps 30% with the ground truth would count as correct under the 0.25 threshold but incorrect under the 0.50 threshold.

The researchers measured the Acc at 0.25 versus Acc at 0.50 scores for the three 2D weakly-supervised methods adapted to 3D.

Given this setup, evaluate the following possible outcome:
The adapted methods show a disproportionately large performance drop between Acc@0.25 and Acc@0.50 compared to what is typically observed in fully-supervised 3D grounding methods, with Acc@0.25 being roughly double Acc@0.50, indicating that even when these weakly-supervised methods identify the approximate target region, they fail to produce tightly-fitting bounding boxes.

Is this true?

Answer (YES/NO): NO